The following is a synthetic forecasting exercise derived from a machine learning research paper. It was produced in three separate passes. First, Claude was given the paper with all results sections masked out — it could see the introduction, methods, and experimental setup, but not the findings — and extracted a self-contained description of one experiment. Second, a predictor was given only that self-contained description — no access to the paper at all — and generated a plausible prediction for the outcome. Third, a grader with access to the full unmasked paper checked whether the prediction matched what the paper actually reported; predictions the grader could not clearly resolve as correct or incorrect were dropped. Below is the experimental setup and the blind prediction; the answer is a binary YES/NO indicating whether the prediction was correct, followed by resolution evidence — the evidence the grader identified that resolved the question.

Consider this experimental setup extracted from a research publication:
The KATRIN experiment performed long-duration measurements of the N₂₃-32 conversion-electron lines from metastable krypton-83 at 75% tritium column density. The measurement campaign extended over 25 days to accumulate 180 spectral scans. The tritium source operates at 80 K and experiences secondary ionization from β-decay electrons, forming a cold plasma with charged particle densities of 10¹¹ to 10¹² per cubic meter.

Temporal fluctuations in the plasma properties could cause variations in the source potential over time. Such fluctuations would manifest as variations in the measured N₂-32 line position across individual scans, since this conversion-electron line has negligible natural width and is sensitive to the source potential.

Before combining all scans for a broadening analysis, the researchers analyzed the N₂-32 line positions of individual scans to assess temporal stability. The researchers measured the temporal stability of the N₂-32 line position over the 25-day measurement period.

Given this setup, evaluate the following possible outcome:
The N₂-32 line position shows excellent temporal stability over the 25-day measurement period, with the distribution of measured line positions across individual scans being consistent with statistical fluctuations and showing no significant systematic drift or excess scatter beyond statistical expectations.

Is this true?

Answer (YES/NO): YES